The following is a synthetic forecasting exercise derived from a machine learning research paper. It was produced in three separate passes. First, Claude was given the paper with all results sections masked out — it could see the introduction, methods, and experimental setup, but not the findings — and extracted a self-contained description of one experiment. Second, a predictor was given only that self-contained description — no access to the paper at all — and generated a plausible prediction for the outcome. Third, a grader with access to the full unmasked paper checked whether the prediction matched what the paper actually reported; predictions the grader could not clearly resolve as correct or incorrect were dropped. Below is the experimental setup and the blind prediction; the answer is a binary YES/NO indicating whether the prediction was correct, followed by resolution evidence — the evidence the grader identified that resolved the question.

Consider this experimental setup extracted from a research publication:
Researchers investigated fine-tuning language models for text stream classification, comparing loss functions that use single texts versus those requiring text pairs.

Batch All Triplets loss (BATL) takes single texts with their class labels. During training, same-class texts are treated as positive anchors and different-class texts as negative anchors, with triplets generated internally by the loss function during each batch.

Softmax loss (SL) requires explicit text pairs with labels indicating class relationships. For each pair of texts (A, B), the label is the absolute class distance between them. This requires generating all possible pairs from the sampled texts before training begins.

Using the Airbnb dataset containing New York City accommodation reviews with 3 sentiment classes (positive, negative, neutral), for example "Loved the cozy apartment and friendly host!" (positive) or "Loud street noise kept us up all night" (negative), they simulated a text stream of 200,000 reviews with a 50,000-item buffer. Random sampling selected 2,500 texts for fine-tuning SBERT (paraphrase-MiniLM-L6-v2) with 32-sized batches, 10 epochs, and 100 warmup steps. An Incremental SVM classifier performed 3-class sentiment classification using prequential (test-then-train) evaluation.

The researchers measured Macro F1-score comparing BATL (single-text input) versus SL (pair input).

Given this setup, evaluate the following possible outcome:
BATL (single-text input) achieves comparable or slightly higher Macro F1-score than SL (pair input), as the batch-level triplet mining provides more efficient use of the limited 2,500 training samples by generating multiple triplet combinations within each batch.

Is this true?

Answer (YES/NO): YES